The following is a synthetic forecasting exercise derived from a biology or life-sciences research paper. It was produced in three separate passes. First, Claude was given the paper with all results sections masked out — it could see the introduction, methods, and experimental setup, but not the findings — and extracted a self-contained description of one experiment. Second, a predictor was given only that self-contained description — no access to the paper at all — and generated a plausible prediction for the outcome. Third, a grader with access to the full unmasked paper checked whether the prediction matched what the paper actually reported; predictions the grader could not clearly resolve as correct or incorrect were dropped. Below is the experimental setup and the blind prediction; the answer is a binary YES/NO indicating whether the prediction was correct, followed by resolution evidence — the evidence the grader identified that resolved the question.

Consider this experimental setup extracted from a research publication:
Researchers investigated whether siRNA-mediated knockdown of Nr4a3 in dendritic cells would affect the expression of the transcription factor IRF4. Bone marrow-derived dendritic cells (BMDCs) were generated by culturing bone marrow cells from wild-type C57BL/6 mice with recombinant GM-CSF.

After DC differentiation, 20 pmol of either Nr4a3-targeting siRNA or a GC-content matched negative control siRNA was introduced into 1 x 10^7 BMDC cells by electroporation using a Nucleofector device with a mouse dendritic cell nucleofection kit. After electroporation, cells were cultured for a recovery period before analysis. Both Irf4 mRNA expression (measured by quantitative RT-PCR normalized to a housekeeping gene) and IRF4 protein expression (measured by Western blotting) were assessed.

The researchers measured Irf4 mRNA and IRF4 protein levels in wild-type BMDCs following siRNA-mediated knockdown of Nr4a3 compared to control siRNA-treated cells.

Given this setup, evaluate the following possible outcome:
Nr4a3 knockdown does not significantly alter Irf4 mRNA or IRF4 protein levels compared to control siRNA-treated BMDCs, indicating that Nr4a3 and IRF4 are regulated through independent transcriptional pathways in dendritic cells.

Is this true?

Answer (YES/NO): NO